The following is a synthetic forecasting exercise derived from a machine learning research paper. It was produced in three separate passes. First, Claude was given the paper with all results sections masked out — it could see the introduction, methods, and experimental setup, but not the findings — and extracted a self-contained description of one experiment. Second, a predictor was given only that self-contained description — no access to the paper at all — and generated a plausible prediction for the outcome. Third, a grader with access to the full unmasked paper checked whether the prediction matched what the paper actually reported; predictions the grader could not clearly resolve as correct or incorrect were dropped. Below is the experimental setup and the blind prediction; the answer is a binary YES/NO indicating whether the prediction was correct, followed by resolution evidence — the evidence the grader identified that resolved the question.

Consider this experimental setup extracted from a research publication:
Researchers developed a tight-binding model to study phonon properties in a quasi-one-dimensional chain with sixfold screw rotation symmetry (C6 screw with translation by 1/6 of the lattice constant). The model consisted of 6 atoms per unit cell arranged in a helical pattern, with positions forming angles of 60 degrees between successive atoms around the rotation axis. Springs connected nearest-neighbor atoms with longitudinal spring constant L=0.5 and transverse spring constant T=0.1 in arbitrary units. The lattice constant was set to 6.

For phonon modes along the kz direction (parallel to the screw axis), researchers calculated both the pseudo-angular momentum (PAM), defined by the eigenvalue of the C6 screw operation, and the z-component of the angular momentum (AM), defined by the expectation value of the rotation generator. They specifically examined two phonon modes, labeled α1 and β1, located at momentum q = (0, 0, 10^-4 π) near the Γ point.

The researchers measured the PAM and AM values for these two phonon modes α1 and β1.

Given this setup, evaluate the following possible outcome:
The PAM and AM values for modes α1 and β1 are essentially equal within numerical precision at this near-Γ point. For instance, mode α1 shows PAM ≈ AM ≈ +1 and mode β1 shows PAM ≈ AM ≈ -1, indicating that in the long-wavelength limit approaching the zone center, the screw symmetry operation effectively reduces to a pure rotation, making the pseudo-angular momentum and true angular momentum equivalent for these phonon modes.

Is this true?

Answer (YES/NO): NO